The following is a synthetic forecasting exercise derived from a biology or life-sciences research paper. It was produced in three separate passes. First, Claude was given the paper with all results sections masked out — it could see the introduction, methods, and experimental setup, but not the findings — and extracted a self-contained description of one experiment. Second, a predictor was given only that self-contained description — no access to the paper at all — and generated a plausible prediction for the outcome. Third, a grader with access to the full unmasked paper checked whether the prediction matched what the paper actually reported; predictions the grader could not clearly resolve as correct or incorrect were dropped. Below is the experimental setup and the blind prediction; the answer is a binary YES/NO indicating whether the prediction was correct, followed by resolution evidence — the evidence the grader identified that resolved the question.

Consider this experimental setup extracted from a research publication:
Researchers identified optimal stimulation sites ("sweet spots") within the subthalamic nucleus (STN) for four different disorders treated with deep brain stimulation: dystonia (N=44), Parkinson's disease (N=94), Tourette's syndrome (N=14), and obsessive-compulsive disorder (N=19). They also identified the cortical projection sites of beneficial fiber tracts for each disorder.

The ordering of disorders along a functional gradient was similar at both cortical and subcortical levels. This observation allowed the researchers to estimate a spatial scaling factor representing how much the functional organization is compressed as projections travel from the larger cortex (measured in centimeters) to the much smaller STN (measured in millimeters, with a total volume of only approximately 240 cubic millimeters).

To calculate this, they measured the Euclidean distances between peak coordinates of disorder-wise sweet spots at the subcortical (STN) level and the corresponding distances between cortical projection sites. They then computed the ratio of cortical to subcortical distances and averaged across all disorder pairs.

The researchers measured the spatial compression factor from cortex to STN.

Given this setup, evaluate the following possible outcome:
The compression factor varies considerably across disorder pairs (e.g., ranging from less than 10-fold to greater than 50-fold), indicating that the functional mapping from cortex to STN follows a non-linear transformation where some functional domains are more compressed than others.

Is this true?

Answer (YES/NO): NO